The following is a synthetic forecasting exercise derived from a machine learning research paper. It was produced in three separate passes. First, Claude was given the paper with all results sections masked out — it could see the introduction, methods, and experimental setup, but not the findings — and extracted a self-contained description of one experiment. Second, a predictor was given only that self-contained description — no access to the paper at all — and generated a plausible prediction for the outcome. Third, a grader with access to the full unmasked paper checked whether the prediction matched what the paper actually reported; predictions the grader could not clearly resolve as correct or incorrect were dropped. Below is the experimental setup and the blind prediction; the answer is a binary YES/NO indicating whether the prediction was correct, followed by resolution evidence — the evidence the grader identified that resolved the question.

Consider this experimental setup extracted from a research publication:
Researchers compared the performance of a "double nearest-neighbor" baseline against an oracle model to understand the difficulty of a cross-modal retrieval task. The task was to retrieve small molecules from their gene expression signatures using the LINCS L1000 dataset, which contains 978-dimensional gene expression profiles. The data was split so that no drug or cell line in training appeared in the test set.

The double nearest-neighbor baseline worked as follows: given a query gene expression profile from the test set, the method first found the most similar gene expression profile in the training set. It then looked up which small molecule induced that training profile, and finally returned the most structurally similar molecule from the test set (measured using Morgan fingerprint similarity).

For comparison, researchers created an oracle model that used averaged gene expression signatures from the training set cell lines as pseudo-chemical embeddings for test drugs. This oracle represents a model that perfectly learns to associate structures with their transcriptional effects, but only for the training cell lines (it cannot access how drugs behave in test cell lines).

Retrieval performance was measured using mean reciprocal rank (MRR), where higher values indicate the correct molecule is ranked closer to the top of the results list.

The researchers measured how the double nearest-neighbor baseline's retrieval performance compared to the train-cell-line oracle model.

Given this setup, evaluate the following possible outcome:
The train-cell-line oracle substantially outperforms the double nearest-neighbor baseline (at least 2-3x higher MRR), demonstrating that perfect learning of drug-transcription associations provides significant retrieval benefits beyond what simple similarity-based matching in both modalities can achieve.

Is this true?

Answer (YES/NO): YES